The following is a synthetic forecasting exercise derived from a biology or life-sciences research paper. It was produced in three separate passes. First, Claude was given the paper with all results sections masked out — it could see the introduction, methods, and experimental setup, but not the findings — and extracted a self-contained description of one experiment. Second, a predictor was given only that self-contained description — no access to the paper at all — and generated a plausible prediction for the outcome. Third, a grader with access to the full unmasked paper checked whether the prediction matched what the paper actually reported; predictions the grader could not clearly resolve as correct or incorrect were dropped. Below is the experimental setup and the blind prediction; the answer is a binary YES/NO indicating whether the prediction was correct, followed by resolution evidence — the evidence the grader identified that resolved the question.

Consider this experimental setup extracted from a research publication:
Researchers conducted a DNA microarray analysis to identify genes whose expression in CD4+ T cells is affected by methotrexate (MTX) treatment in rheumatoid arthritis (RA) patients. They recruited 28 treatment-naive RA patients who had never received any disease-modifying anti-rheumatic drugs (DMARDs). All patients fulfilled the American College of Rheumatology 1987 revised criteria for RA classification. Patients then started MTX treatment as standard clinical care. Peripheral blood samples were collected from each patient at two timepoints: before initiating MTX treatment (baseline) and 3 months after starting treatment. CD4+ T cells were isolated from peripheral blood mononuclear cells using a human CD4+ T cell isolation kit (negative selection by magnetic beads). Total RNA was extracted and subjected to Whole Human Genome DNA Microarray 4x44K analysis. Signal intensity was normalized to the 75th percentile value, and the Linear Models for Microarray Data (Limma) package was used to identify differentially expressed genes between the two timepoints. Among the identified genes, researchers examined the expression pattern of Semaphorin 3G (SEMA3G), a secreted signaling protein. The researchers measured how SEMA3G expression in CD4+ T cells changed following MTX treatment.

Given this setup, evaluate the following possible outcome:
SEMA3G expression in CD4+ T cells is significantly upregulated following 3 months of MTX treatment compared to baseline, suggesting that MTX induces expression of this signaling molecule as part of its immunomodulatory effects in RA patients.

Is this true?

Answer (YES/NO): NO